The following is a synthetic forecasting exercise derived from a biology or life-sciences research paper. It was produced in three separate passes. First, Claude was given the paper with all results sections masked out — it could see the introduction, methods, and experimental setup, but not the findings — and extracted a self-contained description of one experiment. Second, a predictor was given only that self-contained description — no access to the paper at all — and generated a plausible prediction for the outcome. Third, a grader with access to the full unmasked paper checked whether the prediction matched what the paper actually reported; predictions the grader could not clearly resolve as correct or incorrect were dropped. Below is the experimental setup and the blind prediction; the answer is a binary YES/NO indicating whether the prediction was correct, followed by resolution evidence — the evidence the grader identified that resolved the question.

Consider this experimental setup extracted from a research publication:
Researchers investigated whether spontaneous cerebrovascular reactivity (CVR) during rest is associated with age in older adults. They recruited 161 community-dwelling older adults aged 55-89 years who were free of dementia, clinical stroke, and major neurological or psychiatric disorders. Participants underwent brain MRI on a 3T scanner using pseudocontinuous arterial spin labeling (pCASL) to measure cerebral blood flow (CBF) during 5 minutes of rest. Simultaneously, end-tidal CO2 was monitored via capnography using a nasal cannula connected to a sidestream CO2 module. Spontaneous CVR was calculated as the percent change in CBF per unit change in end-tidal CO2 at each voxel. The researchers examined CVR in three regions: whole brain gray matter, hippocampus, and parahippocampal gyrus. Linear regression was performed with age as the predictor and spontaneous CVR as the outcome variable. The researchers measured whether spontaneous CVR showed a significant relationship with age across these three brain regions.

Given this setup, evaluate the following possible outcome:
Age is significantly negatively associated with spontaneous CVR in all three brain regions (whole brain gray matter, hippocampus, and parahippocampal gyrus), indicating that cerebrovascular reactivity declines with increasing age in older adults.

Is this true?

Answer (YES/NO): NO